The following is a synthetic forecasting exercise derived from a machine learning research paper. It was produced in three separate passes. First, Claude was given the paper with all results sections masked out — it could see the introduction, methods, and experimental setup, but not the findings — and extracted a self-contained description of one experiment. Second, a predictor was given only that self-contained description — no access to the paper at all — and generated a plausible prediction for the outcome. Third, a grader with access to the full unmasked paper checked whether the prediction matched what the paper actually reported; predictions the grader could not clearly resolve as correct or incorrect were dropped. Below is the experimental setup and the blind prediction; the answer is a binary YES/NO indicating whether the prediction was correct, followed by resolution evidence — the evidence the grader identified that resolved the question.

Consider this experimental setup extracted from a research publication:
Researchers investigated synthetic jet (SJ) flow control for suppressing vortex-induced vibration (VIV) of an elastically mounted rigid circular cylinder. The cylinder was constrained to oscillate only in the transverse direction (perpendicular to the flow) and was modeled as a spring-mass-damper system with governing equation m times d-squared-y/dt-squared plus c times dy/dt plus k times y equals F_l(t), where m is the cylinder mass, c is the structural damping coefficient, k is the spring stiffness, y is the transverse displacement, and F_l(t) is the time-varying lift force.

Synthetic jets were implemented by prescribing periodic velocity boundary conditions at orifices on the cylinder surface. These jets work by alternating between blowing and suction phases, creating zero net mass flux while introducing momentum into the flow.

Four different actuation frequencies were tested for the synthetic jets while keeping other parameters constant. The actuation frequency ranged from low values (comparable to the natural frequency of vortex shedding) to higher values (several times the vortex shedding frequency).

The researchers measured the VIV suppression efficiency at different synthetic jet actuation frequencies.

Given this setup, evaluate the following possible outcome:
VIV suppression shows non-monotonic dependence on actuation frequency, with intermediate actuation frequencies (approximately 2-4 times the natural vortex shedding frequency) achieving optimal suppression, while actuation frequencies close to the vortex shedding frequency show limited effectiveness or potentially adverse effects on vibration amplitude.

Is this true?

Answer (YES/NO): NO